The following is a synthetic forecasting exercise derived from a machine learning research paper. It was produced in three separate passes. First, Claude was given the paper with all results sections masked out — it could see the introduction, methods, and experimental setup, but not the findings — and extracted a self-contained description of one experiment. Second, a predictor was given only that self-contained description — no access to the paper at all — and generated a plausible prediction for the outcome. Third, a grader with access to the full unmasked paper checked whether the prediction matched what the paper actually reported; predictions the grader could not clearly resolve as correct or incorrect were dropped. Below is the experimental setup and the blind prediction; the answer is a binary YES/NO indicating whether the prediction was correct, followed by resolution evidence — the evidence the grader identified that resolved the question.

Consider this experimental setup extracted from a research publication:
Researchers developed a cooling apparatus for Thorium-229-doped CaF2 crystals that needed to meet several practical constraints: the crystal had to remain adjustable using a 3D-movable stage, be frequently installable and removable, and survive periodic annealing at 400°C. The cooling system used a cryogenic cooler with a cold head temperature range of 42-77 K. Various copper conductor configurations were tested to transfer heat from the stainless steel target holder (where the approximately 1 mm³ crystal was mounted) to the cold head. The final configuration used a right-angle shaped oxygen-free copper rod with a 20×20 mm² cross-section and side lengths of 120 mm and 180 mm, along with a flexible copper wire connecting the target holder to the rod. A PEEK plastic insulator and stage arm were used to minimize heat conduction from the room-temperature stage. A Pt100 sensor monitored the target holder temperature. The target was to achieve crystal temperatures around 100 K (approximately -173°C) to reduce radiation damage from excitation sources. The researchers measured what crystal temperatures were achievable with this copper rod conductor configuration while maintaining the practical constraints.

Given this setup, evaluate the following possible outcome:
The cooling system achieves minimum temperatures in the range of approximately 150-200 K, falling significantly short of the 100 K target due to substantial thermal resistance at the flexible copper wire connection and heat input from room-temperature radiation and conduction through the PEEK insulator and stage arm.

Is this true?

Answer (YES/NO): NO